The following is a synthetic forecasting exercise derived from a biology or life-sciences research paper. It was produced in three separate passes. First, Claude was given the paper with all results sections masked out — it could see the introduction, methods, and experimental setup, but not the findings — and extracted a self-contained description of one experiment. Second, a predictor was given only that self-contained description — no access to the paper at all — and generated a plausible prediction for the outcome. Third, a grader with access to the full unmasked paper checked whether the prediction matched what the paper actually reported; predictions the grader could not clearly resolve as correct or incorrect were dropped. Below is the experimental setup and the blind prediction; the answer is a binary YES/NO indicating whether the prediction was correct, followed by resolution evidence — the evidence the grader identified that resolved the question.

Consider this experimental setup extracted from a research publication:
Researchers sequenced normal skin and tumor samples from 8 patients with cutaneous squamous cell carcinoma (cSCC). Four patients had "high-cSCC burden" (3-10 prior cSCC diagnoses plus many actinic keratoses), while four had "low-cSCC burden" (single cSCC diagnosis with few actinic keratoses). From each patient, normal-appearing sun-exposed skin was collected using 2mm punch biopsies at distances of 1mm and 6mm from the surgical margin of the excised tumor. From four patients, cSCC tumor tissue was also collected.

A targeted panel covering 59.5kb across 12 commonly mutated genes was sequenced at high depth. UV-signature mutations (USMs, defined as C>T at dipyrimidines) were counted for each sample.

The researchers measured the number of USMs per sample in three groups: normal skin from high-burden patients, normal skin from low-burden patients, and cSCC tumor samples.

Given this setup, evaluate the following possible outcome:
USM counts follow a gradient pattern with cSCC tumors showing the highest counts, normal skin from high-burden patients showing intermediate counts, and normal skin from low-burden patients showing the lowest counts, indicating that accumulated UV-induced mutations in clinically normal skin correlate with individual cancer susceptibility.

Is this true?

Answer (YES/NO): YES